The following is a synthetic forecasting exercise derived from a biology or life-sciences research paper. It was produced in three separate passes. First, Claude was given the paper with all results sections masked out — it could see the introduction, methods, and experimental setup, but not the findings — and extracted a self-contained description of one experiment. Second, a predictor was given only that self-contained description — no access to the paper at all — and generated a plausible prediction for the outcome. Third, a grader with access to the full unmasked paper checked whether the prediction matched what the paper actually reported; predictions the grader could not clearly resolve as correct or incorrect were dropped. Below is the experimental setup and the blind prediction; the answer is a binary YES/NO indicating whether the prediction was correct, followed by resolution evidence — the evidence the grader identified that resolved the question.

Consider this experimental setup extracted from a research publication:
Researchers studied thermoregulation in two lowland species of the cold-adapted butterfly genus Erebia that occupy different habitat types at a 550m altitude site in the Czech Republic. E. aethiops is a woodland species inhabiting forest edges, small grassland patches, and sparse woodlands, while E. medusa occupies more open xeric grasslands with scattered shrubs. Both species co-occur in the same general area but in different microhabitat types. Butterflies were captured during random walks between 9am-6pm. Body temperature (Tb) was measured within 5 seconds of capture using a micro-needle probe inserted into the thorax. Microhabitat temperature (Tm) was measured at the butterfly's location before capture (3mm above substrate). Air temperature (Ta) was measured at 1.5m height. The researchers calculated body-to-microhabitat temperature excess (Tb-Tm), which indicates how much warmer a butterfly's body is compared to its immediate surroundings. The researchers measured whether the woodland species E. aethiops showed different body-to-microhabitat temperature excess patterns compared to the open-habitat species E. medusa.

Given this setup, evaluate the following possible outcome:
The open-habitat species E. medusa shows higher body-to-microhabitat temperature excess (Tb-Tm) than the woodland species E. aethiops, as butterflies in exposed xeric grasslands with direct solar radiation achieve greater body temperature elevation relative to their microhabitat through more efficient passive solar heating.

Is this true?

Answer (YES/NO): NO